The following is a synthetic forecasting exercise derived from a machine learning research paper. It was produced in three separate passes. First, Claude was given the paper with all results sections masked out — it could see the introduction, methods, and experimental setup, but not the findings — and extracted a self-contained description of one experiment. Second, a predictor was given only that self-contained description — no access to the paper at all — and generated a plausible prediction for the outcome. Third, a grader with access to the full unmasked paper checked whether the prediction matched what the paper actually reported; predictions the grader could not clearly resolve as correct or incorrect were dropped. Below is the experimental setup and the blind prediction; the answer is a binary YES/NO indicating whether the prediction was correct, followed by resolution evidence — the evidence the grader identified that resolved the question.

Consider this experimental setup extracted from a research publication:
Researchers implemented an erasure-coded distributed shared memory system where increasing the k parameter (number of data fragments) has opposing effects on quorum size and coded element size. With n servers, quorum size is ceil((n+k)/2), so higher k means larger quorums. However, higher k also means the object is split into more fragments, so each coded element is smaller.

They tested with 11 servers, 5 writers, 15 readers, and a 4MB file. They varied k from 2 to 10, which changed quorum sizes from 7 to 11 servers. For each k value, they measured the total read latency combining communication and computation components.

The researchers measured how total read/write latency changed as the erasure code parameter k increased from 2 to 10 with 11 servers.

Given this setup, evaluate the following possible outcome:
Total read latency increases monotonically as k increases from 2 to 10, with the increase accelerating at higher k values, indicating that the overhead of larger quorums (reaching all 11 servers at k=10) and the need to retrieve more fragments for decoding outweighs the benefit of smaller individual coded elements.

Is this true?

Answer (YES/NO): NO